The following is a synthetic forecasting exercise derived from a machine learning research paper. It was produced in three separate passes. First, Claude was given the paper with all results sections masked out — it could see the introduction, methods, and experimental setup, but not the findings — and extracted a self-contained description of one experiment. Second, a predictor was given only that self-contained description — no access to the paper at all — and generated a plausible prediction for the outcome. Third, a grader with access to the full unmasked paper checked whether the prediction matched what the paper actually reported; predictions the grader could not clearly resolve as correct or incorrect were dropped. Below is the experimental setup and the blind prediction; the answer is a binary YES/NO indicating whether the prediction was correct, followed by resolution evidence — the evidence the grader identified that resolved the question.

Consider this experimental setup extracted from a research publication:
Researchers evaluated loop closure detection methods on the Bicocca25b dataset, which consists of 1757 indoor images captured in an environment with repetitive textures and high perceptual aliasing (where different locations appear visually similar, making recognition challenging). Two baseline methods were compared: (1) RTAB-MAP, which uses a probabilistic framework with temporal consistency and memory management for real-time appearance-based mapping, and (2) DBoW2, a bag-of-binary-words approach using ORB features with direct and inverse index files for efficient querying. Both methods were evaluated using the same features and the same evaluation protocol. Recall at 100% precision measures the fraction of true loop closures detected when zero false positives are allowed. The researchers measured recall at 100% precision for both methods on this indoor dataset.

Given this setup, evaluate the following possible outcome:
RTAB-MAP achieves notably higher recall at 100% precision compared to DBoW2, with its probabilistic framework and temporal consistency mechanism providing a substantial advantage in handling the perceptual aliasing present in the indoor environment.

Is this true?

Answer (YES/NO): NO